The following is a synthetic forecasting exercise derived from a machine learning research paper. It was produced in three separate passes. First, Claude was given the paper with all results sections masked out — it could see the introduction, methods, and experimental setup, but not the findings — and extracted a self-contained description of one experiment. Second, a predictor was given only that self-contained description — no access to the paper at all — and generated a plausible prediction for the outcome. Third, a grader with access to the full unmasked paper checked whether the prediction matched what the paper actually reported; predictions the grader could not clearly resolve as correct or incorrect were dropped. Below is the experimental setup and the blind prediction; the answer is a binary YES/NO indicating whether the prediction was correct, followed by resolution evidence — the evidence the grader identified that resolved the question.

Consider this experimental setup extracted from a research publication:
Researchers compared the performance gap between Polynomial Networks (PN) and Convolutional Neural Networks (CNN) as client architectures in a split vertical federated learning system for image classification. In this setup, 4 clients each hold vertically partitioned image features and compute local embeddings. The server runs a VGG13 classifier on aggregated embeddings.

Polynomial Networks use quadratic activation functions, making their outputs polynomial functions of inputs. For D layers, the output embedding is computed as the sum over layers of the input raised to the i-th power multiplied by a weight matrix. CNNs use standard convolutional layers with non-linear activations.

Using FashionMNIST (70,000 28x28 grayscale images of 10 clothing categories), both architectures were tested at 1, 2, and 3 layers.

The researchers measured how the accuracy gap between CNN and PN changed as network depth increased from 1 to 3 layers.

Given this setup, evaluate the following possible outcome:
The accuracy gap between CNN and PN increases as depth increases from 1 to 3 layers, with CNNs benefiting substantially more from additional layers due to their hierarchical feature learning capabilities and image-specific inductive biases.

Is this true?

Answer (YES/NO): YES